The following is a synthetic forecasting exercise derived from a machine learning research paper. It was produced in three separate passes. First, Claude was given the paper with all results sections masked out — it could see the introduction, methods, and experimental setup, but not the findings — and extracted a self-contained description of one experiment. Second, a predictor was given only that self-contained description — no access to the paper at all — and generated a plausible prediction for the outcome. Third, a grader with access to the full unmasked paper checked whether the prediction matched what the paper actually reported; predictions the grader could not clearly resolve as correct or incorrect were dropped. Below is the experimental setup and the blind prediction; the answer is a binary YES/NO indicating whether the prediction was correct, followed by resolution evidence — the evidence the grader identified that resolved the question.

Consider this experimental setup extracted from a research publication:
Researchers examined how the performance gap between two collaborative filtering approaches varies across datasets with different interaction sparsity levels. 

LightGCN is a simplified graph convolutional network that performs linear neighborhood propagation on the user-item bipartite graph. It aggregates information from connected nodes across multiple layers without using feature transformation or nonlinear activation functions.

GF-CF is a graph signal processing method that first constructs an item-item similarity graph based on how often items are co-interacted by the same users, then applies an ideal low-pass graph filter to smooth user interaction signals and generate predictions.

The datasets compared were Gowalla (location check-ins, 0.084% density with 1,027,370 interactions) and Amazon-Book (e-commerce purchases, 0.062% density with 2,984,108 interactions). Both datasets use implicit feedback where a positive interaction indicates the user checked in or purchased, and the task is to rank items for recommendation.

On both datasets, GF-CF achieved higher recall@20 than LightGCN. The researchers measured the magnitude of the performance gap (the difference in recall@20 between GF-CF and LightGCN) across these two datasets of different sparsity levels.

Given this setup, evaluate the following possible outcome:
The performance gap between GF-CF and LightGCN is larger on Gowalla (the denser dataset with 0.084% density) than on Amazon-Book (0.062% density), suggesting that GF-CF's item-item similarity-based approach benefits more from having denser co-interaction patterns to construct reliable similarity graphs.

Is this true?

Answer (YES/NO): NO